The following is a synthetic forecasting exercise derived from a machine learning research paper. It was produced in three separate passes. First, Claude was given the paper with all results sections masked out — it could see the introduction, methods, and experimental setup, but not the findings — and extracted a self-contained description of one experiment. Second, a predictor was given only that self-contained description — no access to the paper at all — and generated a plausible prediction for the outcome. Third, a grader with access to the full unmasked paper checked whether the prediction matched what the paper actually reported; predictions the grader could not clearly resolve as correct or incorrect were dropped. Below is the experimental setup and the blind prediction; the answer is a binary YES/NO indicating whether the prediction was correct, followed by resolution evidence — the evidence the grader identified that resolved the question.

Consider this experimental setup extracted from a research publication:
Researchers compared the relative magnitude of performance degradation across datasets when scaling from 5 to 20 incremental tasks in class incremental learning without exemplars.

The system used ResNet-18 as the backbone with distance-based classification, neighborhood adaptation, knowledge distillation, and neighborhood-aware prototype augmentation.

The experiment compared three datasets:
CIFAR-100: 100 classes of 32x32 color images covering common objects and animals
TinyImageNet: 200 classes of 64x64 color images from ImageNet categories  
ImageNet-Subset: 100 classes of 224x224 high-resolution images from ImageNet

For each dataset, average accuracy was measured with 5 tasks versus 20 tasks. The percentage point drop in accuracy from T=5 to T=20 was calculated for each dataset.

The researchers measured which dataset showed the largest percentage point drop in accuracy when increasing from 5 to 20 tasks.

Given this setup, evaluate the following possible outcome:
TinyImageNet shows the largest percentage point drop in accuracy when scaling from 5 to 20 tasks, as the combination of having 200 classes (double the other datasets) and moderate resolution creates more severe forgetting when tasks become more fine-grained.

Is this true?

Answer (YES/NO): NO